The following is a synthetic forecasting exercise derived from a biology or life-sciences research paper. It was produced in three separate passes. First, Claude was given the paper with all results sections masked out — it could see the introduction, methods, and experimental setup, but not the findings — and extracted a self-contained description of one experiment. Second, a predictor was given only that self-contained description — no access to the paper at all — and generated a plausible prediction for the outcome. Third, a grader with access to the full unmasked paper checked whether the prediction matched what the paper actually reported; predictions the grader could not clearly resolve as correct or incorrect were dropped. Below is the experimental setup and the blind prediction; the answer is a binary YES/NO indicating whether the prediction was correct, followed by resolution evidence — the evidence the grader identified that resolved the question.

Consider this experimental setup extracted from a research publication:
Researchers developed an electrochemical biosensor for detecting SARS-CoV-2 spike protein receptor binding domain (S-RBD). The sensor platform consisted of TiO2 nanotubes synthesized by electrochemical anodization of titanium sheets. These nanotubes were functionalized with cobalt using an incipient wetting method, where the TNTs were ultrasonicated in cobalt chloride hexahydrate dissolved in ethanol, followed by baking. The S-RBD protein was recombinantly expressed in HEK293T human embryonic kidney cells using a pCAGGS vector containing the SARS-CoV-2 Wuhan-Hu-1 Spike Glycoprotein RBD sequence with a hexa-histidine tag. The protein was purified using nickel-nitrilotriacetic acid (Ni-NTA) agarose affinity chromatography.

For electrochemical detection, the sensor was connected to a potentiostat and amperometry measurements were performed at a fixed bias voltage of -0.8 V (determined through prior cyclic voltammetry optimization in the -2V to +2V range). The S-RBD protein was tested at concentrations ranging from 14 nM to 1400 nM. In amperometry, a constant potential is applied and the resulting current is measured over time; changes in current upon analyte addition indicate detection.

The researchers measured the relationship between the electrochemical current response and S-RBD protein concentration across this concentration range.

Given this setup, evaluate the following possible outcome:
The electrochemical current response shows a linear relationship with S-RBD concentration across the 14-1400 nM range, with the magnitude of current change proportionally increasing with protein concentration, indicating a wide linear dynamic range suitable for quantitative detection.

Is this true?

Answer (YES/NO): NO